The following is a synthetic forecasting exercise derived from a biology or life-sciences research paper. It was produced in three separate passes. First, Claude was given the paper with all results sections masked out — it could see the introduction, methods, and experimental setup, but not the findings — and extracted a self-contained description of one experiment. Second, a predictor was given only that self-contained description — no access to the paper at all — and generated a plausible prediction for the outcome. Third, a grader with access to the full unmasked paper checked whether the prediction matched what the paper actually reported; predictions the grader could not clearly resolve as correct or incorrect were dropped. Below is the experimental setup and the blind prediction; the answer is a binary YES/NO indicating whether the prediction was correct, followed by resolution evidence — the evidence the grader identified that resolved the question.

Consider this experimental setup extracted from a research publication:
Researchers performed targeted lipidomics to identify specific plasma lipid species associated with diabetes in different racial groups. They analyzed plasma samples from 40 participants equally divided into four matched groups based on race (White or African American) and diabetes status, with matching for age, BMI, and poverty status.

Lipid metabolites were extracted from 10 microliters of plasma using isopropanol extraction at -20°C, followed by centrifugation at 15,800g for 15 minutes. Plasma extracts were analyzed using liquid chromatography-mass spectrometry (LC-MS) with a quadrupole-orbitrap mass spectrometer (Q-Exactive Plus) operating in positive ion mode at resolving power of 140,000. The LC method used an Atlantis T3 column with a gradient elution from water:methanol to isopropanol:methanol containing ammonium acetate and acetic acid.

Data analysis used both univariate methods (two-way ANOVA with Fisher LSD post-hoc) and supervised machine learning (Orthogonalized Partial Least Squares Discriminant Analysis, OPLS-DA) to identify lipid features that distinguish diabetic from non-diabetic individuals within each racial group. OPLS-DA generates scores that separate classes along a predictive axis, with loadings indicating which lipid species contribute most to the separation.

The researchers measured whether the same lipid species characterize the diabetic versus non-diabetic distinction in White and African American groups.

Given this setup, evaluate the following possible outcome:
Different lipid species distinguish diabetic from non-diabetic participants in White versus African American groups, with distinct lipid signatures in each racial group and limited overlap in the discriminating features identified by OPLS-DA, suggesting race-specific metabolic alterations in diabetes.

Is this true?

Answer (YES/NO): NO